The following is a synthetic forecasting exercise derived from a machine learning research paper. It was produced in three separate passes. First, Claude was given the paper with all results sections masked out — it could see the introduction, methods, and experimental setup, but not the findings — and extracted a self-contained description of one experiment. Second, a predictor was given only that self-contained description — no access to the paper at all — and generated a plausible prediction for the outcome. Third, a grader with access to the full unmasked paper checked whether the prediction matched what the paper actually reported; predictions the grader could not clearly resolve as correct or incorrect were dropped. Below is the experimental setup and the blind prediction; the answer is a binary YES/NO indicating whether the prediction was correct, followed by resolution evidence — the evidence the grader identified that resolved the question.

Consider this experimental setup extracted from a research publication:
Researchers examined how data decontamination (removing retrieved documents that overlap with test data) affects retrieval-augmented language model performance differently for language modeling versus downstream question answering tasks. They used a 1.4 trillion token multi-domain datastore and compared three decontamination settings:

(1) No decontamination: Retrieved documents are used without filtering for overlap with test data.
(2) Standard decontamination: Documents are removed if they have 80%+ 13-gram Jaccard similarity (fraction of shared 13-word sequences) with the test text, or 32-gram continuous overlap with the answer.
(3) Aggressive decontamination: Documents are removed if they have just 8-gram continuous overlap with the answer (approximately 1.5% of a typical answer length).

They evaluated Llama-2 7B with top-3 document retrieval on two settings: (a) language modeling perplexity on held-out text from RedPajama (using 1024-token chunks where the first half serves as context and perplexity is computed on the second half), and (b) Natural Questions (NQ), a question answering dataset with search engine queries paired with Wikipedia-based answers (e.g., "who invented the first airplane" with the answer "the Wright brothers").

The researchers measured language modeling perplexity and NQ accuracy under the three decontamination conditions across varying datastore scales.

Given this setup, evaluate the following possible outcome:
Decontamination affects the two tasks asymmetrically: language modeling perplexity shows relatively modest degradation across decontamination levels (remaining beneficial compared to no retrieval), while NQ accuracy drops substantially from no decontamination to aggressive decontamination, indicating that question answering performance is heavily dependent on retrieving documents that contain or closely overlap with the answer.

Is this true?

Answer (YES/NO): NO